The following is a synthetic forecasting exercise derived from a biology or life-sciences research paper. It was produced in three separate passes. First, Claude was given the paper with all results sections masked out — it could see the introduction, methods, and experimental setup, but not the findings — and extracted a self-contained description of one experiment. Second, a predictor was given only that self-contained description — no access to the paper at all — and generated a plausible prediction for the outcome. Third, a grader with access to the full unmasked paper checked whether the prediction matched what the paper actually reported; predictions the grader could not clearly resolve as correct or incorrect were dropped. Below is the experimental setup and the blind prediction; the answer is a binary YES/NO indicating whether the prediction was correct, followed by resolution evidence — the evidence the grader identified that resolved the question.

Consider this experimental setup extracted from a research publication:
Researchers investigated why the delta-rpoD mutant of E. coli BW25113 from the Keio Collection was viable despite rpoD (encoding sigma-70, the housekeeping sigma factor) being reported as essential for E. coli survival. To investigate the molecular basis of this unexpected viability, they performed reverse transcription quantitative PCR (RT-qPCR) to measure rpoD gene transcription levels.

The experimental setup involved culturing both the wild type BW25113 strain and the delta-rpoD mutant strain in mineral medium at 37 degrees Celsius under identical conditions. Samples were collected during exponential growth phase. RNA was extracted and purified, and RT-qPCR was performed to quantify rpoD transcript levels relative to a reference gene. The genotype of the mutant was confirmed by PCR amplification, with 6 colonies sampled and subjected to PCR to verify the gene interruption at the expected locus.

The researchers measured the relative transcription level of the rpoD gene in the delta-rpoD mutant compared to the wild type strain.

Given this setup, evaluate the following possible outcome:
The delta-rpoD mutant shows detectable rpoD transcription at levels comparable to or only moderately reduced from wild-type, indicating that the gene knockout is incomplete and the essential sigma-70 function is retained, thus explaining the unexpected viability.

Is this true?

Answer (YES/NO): NO